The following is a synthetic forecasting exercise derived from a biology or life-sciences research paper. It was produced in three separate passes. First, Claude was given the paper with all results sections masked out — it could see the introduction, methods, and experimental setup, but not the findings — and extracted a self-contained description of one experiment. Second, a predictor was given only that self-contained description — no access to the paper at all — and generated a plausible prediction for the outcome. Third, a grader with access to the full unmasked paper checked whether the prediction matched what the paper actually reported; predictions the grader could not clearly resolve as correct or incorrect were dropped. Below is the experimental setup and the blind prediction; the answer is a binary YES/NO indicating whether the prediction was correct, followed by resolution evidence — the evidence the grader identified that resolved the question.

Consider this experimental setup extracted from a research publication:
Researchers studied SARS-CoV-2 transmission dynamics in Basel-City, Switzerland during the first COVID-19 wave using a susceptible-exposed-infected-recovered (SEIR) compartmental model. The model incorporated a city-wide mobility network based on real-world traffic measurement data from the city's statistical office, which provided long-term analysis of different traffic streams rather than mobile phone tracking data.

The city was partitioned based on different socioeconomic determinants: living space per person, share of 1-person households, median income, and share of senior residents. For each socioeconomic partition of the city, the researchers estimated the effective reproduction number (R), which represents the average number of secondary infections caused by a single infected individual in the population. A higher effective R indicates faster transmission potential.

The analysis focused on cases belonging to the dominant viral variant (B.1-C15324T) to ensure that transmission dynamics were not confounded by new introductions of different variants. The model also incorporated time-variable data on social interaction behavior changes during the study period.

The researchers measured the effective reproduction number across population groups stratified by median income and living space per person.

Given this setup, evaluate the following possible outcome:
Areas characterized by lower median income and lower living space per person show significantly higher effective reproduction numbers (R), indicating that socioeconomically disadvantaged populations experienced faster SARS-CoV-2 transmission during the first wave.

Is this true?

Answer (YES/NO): YES